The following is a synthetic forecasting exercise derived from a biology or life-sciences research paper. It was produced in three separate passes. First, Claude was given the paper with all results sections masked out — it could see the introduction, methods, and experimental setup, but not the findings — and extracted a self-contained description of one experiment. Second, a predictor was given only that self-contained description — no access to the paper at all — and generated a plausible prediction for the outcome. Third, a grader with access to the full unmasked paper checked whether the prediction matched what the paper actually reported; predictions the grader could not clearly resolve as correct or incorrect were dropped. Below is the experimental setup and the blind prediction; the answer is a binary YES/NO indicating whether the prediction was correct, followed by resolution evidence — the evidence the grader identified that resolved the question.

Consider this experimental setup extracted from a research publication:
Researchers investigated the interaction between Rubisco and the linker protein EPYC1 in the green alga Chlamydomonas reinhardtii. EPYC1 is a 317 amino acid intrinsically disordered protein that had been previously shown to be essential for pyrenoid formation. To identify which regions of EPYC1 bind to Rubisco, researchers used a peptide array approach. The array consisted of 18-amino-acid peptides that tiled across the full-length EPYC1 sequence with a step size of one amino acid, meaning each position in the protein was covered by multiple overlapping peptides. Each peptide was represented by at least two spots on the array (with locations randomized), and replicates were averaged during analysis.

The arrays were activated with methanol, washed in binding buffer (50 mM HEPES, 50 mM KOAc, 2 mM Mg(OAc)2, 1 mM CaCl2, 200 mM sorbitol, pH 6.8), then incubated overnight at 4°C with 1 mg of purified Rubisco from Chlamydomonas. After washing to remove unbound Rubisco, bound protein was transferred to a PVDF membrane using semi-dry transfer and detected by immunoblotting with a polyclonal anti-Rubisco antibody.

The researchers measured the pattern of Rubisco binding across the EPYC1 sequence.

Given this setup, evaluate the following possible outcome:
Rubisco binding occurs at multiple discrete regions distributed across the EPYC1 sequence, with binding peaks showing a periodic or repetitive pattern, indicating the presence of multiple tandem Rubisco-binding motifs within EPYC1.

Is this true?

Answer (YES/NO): YES